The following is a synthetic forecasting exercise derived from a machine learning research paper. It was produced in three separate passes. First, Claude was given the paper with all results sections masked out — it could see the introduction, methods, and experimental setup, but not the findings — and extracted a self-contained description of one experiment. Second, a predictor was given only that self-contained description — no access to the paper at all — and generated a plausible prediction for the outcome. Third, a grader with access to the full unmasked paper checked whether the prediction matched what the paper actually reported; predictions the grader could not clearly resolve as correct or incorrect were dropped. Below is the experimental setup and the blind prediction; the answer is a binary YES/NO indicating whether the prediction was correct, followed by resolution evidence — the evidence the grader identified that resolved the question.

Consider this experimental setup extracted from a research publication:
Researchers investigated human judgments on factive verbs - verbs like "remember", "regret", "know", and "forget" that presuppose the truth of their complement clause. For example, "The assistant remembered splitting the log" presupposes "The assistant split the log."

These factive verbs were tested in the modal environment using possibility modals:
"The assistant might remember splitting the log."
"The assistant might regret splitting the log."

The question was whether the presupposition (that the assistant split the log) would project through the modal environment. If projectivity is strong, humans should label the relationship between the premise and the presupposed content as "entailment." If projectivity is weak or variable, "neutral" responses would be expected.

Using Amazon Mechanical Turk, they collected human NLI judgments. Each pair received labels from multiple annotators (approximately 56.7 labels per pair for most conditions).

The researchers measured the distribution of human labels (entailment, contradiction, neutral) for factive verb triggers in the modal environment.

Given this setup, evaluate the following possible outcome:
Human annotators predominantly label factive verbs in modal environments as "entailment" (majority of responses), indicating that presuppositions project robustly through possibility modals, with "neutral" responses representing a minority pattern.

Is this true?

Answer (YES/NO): YES